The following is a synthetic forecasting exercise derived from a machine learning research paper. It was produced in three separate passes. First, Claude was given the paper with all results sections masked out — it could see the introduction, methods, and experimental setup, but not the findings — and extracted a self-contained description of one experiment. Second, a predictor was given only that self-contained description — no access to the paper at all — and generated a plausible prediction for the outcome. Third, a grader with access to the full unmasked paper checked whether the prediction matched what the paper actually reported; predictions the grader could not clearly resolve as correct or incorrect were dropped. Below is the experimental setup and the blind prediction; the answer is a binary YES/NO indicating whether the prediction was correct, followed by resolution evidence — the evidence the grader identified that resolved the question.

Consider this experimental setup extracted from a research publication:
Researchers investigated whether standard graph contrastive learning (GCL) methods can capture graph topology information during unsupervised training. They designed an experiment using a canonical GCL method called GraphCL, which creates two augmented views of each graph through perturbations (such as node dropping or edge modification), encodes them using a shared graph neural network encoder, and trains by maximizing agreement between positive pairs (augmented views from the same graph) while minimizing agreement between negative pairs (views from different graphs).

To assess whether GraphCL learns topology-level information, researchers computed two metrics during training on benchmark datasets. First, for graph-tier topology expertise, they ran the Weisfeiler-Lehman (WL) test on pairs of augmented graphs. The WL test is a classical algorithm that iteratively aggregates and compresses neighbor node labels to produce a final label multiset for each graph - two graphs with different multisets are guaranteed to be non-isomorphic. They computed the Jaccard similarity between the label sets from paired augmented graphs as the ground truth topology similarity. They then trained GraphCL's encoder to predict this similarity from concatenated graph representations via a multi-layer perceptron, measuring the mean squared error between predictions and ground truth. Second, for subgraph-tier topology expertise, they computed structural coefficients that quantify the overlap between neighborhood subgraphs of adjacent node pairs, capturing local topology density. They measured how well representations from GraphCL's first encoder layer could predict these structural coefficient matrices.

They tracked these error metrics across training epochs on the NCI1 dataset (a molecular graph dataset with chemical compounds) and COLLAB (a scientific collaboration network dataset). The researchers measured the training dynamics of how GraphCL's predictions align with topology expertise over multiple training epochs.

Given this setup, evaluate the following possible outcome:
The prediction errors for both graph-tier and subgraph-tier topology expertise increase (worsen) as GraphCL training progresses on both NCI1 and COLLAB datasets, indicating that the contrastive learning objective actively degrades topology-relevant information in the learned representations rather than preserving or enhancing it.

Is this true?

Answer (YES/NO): NO